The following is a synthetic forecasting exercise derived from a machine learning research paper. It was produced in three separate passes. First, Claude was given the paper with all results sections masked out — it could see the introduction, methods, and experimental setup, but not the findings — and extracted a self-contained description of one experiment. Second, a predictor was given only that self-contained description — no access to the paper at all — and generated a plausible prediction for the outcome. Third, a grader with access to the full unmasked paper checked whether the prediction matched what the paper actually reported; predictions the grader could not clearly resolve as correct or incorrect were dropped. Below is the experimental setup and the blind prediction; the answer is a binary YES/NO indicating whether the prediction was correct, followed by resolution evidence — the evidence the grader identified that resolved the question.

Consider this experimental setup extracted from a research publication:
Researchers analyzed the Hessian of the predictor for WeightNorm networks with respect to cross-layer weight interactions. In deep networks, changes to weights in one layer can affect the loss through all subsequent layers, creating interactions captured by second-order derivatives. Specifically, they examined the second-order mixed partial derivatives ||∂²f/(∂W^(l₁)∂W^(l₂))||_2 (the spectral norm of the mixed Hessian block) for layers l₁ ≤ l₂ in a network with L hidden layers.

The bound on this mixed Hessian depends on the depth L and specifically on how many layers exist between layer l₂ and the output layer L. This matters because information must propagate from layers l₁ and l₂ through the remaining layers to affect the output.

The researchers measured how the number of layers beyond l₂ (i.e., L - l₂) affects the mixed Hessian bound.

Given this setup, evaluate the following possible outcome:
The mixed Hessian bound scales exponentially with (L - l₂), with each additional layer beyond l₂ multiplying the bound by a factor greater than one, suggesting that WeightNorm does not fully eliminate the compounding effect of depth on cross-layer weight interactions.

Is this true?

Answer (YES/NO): NO